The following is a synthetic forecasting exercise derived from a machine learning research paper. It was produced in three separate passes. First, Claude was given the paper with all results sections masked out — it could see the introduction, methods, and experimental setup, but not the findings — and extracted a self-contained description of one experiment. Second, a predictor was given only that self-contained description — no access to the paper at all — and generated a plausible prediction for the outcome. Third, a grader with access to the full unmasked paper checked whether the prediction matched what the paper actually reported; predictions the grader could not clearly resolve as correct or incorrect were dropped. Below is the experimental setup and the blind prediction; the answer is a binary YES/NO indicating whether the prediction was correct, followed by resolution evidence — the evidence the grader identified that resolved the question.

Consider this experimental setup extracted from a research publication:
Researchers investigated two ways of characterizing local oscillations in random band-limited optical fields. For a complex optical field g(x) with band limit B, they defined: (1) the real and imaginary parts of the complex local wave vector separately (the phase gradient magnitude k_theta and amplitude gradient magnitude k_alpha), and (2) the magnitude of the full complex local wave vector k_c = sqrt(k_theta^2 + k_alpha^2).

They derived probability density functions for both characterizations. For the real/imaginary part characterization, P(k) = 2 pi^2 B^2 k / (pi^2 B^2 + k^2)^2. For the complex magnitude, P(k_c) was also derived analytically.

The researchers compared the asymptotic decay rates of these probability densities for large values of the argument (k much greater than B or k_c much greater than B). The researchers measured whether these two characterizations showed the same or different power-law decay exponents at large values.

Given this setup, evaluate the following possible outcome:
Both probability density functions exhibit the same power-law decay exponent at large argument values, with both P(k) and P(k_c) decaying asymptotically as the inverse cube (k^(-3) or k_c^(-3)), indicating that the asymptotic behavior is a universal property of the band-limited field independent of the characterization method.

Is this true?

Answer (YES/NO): YES